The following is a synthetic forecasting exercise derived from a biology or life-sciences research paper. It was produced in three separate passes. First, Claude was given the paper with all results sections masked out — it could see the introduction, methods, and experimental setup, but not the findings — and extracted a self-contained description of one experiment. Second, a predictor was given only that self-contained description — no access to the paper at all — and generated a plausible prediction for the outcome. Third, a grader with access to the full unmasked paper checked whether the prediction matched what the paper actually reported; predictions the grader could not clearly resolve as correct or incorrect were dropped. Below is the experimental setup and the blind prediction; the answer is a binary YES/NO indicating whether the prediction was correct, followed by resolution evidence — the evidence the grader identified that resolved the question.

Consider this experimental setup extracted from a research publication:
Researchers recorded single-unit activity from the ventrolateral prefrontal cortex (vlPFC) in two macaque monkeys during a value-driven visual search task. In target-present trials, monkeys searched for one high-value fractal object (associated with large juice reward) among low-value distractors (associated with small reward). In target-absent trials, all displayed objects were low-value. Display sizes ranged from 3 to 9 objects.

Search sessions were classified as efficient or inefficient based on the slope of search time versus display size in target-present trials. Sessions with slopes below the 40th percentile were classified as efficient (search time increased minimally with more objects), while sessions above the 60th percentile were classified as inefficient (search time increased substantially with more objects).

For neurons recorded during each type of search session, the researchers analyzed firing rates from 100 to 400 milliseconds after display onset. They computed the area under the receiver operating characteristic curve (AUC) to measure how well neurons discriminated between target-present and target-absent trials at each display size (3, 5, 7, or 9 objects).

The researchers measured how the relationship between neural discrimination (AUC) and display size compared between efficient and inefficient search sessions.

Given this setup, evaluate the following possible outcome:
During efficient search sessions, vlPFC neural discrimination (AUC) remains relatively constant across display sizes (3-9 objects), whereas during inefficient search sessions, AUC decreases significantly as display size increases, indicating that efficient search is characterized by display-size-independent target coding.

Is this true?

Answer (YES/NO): YES